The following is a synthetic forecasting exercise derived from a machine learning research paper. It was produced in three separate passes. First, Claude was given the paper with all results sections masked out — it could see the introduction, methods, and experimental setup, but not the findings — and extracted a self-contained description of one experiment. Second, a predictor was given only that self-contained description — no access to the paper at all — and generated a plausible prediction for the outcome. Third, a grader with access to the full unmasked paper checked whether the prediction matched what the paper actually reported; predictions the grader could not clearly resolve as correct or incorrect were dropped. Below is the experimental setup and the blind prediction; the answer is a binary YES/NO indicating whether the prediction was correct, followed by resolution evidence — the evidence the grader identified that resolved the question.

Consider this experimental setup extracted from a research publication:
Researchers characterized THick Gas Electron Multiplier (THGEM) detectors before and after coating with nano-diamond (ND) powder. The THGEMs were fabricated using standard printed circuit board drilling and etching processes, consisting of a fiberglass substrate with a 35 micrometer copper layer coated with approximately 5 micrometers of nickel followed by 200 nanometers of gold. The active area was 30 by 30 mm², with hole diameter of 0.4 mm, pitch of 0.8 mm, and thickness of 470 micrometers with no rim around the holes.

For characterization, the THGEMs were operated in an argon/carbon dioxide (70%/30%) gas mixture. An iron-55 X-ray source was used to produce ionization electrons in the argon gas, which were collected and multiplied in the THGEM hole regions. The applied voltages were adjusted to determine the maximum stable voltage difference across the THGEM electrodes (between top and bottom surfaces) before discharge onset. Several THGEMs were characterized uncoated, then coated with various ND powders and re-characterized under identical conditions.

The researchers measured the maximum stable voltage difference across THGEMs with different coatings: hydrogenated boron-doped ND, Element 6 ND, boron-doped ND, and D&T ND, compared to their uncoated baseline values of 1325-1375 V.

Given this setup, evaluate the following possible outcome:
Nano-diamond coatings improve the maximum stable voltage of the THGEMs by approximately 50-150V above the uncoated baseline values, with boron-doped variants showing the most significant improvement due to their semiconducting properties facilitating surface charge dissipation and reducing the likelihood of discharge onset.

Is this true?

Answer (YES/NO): NO